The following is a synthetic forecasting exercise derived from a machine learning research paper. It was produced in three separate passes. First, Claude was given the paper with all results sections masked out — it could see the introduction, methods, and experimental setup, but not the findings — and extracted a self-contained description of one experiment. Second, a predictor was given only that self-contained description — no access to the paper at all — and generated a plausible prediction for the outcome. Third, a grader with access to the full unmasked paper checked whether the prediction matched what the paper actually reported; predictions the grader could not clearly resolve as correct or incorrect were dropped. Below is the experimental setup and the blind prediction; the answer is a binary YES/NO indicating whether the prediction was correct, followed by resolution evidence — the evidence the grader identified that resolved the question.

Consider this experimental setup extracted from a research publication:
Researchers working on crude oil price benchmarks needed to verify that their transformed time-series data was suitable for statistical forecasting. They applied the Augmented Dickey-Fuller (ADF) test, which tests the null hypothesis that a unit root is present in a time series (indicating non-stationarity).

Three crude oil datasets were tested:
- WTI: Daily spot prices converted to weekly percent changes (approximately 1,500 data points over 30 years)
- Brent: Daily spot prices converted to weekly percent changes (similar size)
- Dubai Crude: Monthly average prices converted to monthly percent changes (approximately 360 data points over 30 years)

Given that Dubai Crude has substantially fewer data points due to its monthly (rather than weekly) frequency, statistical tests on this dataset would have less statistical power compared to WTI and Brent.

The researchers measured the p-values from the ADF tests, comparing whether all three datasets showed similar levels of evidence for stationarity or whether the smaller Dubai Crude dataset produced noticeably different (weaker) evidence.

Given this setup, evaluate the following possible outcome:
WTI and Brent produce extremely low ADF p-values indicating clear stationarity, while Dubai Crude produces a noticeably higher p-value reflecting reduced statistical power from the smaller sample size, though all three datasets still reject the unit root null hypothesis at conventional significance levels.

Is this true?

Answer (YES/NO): NO